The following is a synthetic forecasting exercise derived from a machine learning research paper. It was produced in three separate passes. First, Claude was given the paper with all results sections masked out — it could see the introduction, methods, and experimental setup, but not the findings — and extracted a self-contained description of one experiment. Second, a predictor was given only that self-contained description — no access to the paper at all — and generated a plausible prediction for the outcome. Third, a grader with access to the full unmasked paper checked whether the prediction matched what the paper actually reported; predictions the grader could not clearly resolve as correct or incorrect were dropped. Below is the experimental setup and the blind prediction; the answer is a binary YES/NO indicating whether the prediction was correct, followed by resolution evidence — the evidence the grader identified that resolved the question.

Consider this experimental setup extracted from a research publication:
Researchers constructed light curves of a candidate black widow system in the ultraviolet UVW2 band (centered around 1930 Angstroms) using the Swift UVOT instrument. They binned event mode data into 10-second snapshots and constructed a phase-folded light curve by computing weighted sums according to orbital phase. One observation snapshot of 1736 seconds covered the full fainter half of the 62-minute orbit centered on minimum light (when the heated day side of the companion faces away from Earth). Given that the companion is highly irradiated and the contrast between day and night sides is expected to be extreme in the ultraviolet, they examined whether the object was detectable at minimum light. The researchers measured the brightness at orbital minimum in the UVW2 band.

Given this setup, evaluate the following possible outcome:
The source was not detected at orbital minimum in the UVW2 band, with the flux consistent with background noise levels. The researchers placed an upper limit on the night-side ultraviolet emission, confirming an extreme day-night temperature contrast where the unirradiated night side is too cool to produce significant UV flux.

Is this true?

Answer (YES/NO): YES